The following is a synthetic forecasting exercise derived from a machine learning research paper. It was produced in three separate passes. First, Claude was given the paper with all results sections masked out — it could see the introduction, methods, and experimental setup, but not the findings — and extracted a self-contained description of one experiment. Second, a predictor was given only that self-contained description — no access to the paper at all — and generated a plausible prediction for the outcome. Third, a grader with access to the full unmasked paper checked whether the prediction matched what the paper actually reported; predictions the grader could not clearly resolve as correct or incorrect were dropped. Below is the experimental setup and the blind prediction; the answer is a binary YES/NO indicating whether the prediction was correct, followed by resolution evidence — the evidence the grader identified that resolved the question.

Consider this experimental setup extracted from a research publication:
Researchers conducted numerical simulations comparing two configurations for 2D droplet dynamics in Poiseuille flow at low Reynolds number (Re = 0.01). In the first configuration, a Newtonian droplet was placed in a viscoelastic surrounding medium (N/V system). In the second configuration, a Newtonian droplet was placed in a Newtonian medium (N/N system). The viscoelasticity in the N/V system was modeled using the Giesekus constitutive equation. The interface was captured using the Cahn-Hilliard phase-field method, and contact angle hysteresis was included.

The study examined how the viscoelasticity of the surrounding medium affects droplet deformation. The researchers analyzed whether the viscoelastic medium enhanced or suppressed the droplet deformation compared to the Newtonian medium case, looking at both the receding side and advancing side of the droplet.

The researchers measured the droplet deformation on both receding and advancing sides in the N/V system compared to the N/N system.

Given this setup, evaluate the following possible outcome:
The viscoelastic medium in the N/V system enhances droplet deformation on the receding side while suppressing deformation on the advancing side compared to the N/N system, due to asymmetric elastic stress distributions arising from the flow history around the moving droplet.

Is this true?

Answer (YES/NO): NO